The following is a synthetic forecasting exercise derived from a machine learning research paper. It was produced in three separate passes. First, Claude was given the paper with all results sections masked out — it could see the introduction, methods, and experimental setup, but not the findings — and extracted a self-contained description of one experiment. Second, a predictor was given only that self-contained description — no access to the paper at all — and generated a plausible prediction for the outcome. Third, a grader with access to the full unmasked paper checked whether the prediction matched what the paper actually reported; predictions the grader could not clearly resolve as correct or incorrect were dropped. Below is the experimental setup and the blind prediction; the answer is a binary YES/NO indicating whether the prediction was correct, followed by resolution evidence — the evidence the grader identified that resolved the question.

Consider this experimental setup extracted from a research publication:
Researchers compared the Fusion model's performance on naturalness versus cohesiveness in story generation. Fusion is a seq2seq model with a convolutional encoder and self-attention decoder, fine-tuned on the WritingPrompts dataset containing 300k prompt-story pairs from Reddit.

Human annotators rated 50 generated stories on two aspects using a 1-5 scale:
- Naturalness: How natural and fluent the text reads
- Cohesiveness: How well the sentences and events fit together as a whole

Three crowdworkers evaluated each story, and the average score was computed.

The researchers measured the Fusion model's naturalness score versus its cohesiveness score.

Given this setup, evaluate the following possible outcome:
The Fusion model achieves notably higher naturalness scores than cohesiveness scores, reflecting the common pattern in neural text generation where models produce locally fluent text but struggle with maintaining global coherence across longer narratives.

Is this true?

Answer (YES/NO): NO